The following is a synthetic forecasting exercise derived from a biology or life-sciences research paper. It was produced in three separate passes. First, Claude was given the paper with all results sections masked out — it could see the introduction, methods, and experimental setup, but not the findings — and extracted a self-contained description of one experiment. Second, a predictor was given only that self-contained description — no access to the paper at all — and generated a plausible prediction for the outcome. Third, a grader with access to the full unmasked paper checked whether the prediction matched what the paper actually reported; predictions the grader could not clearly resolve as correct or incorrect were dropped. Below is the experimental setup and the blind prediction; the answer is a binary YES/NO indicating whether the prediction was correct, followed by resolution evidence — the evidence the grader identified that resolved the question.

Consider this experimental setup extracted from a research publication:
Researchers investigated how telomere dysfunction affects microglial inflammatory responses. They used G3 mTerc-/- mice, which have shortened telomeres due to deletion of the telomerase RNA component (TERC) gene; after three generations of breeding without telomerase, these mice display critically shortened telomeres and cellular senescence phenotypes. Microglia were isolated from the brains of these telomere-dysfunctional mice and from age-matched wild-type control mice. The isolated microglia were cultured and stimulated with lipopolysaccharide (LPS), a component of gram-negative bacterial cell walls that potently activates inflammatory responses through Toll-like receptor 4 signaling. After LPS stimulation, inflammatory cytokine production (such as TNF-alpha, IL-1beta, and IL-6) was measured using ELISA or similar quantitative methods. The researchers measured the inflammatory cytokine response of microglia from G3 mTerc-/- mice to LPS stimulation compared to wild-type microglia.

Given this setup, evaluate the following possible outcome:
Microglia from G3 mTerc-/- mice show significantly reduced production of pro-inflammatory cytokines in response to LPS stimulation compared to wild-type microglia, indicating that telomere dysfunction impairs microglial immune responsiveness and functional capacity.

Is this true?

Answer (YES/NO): NO